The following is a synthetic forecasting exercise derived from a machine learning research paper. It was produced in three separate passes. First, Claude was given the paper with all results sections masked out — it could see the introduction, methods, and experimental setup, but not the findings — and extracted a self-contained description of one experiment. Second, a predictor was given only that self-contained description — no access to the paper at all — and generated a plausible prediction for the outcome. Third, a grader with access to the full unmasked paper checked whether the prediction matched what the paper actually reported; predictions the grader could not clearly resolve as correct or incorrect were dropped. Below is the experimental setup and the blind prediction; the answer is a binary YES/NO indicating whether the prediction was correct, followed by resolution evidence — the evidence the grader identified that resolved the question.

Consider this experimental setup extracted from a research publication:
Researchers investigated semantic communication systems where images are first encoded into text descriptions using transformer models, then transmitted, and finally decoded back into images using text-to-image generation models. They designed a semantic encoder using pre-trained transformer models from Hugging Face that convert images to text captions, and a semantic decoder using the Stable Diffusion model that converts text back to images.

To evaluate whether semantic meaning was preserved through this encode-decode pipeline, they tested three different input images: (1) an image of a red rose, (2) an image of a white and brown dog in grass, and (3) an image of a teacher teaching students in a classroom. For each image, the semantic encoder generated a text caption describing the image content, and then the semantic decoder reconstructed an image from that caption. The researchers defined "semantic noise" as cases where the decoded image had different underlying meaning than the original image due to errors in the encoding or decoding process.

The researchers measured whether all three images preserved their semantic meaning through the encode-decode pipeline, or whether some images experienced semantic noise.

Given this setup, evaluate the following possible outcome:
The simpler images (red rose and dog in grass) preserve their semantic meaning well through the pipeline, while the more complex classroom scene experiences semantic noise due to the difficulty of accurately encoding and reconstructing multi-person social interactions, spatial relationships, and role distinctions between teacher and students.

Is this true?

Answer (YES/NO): YES